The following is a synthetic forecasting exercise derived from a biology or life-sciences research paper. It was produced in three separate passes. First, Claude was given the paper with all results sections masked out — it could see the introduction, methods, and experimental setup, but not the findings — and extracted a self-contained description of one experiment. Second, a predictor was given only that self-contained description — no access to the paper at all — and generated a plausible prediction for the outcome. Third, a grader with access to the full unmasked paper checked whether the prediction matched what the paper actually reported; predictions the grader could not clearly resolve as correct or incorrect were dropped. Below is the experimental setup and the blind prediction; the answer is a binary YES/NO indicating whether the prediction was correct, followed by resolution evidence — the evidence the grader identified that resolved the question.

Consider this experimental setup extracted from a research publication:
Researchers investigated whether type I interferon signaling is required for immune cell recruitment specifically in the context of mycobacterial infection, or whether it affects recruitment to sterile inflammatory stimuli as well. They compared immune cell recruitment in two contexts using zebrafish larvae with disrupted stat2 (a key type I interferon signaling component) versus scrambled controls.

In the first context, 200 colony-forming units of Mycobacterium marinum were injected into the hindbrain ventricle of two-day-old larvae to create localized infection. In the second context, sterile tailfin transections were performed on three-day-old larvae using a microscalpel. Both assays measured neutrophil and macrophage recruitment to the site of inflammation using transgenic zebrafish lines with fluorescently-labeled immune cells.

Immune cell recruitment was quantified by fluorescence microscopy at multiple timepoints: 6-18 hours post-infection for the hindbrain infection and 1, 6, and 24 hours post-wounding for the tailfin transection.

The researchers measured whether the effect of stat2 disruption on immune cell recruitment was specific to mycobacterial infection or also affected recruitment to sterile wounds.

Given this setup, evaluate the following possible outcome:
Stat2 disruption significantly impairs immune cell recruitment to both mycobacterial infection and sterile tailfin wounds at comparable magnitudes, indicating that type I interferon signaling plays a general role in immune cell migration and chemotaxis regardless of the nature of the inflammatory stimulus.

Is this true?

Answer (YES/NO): NO